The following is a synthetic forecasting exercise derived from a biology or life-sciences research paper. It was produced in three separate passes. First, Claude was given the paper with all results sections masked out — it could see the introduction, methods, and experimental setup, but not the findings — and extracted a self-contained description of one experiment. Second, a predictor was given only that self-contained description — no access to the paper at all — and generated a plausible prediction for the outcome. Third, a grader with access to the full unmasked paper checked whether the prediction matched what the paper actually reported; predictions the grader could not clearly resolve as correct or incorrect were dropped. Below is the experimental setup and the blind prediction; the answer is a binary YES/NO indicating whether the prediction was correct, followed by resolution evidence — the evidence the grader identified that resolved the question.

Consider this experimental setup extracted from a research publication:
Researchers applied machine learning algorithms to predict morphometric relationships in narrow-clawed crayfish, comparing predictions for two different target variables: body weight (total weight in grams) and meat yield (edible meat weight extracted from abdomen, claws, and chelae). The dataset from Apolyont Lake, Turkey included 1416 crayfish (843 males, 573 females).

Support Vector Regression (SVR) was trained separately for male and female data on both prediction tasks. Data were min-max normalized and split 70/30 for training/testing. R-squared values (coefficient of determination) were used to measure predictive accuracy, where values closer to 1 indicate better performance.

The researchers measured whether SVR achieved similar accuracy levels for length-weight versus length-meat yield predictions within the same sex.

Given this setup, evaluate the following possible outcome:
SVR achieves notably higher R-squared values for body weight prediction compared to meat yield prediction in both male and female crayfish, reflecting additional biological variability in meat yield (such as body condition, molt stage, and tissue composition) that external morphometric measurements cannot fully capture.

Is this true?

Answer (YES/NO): NO